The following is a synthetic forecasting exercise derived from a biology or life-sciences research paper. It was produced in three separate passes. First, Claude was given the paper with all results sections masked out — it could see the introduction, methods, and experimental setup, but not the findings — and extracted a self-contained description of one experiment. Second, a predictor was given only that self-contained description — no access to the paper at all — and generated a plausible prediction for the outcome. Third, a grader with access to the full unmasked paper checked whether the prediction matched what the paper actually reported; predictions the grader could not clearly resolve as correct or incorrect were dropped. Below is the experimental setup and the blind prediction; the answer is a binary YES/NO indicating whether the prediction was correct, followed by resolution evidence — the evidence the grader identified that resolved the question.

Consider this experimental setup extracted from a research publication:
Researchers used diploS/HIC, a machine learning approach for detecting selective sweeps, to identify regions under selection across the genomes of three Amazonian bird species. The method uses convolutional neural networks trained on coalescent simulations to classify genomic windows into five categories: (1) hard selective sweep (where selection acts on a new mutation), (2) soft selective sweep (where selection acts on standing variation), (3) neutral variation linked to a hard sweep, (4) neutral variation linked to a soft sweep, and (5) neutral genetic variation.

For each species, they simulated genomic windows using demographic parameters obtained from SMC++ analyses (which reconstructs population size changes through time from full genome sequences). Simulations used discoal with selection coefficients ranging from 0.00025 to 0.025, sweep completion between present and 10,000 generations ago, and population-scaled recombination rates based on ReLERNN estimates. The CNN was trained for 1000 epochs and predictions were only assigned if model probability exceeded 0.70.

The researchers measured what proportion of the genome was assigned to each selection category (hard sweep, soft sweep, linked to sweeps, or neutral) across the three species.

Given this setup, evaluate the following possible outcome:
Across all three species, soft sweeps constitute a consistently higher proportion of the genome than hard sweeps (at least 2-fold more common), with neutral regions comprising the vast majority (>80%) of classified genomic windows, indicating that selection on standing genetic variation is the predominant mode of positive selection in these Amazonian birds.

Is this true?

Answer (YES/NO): NO